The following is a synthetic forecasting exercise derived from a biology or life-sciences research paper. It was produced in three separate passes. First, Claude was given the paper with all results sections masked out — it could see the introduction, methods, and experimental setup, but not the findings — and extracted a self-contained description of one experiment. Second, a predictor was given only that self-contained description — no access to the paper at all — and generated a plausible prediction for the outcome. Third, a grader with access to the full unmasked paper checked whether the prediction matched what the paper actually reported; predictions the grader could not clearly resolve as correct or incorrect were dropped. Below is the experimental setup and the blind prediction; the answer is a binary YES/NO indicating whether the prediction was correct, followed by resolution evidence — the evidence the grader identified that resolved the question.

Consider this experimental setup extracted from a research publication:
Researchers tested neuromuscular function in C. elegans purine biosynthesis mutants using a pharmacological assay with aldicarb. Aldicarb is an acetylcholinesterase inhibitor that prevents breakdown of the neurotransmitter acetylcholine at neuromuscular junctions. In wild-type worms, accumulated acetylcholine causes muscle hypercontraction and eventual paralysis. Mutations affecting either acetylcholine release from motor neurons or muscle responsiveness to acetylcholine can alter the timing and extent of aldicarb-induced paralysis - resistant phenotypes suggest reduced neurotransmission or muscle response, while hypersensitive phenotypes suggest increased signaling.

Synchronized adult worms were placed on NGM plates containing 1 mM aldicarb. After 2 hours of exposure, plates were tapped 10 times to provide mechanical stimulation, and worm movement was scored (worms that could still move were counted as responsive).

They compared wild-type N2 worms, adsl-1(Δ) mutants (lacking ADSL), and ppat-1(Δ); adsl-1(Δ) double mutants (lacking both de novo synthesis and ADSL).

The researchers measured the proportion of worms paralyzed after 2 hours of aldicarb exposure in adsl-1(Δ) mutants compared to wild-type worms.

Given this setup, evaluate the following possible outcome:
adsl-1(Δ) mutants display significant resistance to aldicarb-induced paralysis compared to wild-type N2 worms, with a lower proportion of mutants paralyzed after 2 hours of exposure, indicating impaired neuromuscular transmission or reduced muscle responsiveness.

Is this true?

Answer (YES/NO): NO